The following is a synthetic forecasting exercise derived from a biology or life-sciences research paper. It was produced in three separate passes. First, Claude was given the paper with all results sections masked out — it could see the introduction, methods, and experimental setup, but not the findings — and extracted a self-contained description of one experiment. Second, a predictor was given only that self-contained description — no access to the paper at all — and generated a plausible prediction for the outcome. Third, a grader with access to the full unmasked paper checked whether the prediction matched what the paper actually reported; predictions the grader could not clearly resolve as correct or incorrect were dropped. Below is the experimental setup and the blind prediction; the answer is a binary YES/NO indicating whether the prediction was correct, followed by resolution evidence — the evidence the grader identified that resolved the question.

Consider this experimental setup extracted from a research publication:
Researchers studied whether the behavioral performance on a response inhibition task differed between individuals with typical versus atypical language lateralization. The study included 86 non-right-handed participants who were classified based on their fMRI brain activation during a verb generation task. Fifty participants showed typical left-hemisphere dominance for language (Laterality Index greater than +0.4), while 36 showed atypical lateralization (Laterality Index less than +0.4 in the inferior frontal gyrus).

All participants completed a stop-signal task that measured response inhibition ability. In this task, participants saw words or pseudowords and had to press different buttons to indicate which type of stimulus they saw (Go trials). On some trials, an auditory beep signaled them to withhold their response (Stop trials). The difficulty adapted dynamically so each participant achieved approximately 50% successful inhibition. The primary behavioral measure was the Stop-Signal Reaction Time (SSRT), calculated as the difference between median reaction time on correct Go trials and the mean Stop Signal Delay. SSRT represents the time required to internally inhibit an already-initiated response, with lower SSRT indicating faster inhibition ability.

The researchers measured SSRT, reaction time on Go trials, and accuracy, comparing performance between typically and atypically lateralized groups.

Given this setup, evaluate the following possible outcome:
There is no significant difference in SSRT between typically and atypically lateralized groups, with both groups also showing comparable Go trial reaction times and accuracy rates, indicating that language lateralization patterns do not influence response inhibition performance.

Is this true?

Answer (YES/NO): YES